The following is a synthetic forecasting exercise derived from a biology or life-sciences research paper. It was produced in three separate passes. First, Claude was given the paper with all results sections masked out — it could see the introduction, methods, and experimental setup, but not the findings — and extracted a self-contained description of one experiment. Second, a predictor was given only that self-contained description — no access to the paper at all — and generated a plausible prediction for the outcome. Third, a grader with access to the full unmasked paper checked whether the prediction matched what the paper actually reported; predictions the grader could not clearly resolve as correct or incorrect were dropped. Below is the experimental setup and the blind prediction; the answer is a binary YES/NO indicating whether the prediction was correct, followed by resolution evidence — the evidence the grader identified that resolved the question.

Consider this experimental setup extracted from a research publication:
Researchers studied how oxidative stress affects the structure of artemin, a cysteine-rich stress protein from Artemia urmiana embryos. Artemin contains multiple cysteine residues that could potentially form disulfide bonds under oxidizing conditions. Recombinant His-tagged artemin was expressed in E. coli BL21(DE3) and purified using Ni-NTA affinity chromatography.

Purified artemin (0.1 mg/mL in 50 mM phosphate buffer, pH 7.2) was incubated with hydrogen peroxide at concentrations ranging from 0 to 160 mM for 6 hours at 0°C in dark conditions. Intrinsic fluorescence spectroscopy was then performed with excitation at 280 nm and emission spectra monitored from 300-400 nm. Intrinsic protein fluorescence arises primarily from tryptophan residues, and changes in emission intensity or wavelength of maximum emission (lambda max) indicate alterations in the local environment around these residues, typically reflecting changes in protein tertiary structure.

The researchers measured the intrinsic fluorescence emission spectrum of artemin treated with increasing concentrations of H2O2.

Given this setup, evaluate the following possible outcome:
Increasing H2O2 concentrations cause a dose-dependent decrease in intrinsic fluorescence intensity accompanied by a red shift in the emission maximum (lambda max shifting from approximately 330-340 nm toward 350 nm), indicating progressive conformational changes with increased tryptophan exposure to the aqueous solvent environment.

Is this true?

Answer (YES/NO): NO